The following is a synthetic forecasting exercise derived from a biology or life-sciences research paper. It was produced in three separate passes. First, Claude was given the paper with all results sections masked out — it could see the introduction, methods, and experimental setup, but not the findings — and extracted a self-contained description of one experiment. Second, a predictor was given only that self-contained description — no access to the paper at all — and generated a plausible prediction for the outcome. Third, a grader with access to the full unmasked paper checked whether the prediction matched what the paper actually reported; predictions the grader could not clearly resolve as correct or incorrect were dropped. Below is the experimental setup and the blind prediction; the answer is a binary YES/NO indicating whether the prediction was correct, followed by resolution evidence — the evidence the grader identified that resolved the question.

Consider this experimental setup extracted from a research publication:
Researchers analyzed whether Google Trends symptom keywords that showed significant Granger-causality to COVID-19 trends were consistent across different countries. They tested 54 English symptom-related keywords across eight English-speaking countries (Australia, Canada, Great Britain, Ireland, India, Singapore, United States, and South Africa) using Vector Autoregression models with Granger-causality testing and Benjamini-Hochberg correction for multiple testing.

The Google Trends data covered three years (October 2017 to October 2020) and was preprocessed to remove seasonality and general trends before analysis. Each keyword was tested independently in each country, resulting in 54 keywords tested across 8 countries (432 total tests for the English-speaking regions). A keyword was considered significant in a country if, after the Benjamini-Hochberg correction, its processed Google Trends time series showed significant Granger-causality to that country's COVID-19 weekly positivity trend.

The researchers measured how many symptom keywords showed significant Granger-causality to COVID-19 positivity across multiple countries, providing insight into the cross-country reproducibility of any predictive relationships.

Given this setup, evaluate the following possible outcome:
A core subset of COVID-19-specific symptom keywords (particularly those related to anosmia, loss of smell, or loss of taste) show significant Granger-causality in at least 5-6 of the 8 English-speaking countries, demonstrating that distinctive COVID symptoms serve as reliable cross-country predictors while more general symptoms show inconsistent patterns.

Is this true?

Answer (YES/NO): NO